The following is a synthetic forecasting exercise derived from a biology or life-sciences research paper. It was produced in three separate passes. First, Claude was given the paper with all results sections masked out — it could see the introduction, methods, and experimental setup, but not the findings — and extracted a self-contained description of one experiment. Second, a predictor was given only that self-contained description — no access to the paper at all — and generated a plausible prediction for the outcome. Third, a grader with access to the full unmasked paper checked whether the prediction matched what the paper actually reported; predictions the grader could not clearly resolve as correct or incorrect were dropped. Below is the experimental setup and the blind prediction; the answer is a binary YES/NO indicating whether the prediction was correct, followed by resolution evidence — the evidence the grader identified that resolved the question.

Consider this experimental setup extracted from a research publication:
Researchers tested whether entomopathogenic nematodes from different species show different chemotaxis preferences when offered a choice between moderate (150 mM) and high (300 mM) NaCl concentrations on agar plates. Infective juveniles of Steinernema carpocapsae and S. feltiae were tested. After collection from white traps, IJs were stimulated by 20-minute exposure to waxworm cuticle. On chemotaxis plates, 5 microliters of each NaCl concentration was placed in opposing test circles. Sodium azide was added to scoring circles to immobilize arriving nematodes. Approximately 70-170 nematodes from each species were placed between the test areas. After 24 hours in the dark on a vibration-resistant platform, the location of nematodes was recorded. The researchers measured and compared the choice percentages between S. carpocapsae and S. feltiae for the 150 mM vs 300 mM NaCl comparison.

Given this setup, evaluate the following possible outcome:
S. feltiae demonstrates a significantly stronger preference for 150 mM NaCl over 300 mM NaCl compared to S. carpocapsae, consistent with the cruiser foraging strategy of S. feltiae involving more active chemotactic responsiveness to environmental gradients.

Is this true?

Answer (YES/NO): NO